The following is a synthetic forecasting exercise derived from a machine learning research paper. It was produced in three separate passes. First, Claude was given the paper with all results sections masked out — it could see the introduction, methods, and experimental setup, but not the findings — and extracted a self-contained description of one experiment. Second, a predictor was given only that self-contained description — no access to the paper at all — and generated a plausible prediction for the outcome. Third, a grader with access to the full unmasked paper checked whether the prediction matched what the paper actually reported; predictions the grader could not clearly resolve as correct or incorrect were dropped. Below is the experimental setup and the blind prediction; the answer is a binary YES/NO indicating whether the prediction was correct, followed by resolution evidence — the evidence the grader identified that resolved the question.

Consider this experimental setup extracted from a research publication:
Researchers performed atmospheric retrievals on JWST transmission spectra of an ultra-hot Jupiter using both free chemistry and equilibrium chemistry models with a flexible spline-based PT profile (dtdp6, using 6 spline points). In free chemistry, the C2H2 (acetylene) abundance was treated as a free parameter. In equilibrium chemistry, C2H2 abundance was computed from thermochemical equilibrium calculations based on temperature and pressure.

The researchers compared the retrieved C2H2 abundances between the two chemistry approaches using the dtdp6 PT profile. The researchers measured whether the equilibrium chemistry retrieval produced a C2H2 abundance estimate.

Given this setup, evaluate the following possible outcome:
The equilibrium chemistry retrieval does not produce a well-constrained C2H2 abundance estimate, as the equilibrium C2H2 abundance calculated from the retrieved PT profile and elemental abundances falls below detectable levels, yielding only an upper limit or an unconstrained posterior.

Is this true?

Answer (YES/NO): YES